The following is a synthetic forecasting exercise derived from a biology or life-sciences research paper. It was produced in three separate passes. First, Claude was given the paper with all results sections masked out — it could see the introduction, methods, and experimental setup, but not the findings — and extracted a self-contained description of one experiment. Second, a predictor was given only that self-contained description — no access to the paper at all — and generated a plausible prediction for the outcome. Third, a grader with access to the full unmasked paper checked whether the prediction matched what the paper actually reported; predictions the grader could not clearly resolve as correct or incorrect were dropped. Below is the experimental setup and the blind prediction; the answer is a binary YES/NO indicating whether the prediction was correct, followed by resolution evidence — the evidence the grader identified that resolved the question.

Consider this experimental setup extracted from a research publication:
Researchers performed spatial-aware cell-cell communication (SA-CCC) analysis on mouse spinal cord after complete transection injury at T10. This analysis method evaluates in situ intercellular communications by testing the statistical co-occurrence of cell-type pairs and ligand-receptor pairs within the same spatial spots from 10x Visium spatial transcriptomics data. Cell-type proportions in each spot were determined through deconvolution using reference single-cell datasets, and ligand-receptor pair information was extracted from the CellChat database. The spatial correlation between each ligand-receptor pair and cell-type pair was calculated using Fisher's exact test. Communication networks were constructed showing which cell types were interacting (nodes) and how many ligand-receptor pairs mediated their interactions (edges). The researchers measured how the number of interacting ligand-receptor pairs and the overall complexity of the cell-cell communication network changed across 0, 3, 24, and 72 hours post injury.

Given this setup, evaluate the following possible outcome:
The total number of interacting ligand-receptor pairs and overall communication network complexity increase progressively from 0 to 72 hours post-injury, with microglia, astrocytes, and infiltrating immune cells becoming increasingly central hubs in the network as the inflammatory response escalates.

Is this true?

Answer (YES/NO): NO